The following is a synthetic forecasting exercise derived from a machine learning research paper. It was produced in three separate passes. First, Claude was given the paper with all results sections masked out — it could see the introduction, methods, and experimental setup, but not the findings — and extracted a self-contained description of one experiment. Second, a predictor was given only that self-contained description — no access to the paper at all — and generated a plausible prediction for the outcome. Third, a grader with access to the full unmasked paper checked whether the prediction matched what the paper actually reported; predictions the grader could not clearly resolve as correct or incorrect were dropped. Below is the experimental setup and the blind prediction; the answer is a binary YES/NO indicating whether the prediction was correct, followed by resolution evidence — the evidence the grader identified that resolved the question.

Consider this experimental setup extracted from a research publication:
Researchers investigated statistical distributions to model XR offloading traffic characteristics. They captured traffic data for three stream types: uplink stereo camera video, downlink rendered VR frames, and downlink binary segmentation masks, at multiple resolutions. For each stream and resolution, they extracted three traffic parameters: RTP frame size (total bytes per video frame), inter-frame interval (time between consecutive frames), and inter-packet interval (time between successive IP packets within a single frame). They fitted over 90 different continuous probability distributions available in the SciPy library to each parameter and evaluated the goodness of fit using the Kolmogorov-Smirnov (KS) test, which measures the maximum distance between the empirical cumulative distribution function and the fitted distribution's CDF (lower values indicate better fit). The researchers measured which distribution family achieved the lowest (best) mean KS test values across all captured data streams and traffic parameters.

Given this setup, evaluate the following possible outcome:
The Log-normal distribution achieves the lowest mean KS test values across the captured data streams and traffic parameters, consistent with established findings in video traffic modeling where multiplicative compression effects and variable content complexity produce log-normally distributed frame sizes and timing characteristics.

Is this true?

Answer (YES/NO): NO